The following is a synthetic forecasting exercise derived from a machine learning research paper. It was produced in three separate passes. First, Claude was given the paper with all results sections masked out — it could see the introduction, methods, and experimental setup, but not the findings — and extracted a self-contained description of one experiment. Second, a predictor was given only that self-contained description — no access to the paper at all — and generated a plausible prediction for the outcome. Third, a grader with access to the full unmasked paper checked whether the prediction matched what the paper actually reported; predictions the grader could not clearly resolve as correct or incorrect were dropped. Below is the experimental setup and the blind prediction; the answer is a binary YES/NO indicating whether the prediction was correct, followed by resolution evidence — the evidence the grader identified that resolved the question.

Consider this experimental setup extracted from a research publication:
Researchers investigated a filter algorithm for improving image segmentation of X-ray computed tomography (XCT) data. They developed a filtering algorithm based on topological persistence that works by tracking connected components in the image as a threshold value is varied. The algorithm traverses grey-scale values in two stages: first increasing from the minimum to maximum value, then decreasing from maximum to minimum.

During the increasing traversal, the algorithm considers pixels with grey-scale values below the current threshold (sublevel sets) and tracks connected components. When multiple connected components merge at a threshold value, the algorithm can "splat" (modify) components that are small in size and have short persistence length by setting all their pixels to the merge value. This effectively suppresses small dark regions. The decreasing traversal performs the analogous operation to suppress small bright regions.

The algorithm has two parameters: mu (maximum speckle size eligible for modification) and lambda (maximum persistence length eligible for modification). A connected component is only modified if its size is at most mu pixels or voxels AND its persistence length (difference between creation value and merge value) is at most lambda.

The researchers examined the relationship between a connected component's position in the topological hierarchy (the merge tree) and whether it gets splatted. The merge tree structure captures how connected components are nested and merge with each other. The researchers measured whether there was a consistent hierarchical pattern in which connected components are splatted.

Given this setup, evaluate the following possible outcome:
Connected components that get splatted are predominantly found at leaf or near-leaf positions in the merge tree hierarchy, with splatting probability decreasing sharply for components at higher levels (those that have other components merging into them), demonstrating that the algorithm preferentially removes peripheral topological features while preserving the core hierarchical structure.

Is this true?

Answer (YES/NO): YES